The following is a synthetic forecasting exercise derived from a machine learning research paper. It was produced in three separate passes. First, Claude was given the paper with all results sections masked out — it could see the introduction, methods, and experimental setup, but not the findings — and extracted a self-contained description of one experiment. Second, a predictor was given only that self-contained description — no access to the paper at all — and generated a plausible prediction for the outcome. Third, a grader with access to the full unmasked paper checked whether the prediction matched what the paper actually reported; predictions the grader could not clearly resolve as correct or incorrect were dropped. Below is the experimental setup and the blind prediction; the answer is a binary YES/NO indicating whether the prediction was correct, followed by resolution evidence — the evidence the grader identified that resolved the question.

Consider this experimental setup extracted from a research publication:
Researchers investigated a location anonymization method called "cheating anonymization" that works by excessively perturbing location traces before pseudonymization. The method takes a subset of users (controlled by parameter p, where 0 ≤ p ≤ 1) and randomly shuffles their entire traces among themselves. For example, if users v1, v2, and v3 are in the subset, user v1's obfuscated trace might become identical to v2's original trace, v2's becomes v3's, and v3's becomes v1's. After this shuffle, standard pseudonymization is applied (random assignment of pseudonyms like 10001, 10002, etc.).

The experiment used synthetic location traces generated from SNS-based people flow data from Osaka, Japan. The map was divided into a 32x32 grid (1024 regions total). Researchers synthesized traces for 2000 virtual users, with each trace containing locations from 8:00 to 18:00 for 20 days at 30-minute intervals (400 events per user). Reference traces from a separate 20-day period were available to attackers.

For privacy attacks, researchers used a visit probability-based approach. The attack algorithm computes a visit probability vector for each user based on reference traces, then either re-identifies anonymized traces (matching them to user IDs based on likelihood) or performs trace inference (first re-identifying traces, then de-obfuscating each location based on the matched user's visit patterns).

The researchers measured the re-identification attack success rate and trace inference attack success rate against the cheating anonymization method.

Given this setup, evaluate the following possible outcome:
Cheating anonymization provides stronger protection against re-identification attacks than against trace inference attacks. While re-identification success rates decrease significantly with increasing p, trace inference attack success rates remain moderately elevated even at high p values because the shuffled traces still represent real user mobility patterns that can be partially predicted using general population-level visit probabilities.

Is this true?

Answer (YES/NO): NO